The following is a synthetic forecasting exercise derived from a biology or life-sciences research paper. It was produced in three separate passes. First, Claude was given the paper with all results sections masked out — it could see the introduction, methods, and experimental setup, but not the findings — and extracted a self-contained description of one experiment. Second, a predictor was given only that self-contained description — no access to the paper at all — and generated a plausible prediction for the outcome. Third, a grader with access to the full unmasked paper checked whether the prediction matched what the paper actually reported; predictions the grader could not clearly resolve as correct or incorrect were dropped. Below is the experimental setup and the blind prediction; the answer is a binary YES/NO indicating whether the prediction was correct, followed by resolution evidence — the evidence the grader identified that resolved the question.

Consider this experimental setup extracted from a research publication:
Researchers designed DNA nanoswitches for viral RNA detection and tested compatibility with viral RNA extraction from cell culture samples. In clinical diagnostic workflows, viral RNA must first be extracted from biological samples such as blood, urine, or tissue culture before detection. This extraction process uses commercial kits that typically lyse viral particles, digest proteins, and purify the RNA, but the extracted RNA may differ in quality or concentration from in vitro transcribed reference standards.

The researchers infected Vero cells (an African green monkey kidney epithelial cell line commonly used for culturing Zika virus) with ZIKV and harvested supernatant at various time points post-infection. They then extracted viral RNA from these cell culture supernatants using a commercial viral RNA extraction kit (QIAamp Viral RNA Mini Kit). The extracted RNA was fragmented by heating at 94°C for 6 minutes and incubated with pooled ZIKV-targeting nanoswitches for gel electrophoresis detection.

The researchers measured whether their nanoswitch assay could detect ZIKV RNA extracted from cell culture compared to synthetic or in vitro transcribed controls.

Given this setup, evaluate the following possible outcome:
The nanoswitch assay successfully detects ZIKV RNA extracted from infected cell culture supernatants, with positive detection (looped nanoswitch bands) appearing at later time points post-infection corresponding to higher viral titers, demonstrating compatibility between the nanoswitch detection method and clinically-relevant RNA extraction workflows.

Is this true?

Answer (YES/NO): YES